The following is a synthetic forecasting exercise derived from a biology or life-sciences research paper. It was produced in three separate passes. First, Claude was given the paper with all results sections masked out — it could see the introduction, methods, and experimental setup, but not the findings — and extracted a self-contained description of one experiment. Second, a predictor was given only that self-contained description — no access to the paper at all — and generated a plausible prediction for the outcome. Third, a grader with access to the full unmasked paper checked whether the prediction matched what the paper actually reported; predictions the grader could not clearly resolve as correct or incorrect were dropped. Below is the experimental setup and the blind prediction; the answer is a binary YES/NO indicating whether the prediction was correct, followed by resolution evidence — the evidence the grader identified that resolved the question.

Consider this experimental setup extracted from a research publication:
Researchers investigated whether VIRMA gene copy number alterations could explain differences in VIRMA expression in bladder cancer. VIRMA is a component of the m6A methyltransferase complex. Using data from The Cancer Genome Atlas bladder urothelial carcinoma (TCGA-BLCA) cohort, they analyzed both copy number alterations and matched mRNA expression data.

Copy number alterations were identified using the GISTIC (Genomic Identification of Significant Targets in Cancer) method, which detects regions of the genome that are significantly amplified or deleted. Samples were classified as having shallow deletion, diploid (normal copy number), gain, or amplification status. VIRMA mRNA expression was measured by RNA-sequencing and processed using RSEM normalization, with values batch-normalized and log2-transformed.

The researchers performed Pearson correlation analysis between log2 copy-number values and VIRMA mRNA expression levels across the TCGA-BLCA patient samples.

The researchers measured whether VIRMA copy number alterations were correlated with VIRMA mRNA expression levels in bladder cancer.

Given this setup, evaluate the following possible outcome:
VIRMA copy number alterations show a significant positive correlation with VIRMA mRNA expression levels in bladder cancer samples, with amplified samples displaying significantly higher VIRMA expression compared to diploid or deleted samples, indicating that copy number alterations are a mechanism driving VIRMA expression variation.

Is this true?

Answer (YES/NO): YES